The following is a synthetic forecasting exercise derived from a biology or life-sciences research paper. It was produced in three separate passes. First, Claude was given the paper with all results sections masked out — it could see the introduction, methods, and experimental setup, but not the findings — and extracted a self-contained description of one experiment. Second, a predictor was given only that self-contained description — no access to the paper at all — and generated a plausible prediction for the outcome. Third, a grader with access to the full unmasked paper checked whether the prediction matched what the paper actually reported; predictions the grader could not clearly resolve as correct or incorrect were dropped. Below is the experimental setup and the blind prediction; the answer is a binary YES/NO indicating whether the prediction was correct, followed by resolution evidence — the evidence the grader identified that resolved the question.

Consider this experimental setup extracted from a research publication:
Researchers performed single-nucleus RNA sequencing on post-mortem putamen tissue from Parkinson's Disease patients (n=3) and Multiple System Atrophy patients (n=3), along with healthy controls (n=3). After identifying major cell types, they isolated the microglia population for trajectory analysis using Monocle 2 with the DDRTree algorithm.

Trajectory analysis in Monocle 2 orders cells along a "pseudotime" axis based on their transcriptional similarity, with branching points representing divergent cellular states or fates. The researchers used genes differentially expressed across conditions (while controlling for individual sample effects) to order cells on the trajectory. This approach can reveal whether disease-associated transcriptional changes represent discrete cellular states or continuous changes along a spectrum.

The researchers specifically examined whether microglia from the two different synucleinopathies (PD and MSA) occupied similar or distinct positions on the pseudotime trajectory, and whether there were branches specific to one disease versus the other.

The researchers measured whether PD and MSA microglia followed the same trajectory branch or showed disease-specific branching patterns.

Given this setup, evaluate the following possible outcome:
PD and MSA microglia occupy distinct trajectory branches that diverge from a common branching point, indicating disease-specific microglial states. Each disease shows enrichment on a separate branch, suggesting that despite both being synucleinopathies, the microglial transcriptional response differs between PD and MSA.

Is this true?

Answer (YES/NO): NO